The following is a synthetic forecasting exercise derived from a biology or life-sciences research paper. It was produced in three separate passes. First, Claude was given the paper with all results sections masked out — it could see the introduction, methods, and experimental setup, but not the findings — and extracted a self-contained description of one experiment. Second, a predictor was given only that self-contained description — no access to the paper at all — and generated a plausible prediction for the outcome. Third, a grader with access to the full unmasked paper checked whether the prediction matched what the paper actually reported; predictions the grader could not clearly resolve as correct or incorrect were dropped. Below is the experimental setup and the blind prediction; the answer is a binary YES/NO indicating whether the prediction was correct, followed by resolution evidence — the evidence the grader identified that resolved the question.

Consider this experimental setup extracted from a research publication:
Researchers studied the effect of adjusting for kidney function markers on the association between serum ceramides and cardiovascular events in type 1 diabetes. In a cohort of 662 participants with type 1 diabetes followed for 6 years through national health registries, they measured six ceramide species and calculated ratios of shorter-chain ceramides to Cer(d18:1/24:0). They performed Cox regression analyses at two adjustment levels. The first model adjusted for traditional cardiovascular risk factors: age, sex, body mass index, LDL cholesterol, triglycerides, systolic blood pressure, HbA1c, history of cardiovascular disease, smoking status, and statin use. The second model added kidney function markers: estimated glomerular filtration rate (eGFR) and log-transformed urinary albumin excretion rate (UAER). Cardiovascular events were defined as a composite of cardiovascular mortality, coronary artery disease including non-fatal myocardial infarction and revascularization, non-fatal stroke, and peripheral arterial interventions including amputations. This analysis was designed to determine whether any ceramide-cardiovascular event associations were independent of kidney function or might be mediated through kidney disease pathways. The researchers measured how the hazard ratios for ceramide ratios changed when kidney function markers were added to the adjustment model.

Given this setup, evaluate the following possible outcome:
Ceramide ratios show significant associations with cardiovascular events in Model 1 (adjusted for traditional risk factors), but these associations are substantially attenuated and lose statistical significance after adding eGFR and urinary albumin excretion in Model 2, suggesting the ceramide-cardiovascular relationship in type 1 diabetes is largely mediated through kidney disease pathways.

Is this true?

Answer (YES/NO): NO